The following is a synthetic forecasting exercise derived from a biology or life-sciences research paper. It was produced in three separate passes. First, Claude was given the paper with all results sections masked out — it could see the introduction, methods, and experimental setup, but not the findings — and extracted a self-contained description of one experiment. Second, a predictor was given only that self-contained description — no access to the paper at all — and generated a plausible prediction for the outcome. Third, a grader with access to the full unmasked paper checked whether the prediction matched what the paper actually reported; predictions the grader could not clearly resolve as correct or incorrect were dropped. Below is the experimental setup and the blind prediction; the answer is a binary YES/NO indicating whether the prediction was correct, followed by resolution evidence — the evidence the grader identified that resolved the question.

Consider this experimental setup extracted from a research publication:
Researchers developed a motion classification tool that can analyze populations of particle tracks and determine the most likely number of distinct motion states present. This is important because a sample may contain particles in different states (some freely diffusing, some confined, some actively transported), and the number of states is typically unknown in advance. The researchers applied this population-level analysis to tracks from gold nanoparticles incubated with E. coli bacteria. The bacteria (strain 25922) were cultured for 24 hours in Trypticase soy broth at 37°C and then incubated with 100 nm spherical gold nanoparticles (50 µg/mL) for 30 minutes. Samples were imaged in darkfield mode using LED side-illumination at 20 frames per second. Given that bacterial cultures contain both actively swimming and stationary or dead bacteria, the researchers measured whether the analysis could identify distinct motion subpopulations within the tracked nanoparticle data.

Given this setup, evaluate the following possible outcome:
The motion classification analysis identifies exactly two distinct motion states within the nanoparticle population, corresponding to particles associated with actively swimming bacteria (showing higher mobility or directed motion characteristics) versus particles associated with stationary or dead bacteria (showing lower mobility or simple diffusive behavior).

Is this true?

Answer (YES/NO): NO